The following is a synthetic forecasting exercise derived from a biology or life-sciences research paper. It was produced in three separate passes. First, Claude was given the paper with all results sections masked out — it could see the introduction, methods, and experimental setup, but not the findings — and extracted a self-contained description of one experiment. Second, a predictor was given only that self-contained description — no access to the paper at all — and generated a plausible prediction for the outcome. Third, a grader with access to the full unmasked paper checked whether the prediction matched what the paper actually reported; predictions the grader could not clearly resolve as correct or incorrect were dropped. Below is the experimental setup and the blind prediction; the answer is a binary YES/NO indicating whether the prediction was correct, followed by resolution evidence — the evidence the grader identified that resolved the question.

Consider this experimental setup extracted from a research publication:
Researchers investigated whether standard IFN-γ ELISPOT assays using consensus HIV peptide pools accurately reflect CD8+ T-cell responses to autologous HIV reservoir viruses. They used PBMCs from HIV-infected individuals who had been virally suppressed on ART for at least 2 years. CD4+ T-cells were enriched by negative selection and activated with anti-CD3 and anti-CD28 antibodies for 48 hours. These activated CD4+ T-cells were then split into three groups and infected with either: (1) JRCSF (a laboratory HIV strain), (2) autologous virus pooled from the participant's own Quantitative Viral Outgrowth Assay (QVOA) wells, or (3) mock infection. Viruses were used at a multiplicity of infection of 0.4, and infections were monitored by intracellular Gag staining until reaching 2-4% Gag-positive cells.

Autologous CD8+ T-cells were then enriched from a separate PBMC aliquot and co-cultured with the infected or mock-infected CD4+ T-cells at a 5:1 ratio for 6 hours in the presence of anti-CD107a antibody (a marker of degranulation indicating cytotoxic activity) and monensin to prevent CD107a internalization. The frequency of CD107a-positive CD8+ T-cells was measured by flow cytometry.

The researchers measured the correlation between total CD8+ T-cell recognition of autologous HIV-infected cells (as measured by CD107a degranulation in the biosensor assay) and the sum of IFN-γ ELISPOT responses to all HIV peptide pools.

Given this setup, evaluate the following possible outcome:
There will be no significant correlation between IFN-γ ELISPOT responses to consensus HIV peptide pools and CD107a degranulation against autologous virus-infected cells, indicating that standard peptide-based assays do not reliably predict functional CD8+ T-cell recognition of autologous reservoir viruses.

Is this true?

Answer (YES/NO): NO